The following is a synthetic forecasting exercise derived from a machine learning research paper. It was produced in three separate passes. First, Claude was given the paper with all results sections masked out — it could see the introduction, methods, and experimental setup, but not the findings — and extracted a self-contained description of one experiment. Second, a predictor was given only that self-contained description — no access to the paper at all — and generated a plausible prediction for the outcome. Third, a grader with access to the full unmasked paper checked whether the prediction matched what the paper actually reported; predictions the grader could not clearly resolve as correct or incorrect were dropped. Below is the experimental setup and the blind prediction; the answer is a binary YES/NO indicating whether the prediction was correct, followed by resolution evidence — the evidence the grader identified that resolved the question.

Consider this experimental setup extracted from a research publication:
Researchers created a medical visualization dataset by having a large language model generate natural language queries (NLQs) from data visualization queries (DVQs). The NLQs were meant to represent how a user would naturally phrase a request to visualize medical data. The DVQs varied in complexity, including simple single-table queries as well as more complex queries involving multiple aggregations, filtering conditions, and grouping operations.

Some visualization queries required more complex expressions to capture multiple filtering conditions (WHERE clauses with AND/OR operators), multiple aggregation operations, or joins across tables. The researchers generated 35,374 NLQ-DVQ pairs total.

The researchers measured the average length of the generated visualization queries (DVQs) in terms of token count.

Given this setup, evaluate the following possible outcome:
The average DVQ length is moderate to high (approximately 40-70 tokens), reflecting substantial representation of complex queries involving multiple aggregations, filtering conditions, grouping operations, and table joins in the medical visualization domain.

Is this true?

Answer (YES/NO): NO